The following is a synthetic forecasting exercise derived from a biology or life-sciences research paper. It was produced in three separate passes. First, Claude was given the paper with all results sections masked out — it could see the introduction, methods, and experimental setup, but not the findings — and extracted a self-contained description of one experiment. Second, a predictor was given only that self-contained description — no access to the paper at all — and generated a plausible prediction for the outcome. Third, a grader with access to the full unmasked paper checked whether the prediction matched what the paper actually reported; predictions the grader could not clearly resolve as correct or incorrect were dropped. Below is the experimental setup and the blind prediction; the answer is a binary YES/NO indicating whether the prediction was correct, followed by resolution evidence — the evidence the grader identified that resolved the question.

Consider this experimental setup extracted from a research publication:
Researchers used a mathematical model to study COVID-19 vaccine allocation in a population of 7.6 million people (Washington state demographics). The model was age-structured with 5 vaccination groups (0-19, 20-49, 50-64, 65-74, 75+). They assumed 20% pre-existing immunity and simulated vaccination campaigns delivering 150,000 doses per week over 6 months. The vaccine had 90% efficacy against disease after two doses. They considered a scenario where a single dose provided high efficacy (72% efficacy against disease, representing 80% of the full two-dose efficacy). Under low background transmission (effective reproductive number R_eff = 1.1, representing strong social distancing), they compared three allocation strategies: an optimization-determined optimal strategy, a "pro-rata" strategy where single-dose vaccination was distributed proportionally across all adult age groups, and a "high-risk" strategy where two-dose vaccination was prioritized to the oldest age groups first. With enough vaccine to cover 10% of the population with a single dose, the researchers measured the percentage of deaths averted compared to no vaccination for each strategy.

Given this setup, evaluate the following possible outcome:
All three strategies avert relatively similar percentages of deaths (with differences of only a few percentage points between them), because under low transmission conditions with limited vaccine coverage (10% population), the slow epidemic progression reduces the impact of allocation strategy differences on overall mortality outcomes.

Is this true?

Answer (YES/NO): NO